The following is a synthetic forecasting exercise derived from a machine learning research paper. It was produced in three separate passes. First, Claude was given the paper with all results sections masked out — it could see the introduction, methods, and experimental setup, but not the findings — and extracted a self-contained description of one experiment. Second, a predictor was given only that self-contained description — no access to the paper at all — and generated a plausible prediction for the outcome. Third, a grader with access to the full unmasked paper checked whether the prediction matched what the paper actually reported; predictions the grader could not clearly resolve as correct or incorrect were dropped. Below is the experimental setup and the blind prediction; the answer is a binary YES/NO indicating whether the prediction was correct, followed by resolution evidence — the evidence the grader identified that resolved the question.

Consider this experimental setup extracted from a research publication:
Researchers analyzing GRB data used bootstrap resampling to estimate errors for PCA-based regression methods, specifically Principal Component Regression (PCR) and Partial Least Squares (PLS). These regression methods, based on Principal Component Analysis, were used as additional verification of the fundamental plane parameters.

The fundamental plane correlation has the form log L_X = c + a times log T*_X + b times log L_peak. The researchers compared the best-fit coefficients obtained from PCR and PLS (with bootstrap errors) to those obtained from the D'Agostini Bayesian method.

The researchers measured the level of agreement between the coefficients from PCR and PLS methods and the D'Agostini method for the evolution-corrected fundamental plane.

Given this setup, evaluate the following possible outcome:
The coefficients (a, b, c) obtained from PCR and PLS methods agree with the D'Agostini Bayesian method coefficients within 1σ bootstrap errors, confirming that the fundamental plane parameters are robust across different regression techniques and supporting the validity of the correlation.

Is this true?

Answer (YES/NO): YES